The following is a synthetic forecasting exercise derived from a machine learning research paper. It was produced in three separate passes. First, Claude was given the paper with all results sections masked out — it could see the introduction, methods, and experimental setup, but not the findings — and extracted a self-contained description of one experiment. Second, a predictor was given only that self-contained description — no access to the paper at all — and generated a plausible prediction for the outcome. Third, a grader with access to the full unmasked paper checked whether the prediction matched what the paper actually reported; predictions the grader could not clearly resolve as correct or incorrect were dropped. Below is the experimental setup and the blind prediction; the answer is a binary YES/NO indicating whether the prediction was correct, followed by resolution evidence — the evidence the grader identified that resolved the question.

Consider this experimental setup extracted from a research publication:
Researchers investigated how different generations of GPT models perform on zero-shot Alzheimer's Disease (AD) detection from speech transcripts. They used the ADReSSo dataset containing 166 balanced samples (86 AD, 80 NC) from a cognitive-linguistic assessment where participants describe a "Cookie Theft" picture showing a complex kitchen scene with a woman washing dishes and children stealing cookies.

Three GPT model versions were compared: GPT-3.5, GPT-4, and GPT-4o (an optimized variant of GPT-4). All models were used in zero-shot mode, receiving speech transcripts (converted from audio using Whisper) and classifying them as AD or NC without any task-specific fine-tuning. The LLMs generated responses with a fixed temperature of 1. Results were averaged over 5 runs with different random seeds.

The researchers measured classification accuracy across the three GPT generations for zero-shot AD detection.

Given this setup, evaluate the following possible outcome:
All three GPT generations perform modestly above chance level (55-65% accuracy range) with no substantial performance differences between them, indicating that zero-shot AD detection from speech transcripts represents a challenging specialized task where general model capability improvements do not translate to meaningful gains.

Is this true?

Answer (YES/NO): NO